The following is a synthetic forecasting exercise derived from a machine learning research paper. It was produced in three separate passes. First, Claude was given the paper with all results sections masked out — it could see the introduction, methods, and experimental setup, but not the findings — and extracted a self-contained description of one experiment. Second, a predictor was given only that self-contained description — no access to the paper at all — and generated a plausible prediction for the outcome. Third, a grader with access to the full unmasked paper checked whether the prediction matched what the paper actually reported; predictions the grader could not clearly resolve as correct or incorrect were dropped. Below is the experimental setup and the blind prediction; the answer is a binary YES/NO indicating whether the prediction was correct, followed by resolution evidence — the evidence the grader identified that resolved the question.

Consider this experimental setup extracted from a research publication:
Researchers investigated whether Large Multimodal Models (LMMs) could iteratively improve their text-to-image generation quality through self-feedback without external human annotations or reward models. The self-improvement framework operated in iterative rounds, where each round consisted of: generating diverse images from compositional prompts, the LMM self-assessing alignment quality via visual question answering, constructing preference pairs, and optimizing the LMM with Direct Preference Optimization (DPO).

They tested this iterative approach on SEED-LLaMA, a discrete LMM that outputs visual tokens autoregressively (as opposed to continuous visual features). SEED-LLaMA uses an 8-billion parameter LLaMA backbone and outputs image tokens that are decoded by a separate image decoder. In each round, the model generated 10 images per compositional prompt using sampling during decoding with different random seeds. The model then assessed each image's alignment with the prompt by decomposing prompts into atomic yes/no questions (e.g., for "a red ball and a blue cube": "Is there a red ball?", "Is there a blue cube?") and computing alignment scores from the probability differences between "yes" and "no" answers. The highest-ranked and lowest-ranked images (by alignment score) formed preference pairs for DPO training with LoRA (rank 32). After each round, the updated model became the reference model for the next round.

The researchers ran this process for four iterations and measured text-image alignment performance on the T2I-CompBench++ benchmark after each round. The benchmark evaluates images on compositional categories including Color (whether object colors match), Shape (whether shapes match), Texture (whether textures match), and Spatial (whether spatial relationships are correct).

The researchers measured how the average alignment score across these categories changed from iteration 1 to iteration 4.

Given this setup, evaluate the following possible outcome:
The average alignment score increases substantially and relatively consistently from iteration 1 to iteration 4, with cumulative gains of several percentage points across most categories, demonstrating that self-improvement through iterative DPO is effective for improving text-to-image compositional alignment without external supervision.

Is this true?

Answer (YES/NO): NO